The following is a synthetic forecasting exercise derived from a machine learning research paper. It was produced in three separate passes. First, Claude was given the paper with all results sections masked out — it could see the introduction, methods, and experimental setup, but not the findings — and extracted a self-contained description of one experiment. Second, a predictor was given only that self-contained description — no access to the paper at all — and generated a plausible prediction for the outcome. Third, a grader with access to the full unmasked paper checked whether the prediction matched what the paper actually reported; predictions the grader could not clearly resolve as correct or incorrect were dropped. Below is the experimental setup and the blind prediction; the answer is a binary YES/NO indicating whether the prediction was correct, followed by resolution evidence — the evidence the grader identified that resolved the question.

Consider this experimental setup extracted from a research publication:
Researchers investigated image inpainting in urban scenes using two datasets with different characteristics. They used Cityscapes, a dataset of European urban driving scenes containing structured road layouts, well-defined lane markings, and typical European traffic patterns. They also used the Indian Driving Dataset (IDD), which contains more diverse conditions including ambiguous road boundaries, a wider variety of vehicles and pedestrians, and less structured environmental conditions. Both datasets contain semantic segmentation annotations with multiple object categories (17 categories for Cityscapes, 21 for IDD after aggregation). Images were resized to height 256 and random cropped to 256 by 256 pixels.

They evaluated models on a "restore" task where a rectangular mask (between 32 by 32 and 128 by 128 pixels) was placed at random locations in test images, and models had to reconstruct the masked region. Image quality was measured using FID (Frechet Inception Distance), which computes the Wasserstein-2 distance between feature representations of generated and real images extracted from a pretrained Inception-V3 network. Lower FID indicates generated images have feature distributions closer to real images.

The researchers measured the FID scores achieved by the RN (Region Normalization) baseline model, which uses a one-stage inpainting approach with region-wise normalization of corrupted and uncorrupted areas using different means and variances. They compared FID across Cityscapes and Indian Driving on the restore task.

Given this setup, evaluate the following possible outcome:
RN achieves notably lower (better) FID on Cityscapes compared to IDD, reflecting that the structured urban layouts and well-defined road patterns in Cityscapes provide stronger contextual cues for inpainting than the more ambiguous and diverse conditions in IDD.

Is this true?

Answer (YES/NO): YES